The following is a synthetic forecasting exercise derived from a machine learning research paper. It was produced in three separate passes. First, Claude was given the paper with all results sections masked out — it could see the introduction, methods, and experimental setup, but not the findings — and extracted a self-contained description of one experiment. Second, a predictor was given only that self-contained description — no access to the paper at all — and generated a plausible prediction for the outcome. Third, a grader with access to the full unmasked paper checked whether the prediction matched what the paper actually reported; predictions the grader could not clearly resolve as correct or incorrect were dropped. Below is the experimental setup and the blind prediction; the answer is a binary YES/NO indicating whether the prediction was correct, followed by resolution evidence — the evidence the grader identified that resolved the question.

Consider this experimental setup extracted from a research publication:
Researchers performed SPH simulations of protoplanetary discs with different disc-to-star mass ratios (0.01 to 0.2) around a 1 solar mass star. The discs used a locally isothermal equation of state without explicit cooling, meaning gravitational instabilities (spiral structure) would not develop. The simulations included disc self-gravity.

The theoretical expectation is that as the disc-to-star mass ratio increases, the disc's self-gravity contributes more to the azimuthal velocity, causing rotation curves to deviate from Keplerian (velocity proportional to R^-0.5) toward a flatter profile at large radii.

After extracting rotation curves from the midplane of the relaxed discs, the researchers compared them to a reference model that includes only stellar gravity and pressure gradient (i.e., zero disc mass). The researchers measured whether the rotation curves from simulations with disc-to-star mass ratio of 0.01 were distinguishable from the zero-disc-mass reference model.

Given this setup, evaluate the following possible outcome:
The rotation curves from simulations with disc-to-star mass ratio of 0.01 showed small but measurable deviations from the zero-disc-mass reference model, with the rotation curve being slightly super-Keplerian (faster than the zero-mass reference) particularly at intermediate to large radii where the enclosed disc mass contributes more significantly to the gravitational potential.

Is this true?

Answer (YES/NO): NO